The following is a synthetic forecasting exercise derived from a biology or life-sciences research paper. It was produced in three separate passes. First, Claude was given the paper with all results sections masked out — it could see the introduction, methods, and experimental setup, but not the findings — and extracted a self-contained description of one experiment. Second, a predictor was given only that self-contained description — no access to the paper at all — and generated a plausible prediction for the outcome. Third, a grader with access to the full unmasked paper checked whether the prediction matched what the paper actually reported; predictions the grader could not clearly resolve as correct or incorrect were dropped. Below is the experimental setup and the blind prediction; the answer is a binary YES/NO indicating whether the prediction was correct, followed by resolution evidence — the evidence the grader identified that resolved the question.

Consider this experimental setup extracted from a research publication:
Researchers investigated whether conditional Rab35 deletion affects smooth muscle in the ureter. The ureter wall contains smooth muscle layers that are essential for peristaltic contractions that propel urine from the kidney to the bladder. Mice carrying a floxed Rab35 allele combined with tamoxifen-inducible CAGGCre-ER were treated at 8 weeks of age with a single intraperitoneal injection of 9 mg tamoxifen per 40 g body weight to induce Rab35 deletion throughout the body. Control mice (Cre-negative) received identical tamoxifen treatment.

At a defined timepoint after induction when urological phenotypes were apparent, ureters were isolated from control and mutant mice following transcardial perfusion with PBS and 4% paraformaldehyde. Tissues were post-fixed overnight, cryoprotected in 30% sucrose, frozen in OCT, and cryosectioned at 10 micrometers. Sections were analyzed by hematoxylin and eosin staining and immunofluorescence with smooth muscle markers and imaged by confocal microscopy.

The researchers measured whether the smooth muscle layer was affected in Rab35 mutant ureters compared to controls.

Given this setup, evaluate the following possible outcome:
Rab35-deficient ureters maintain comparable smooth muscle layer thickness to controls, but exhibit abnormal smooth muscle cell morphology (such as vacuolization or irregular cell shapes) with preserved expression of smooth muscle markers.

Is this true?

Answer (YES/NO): NO